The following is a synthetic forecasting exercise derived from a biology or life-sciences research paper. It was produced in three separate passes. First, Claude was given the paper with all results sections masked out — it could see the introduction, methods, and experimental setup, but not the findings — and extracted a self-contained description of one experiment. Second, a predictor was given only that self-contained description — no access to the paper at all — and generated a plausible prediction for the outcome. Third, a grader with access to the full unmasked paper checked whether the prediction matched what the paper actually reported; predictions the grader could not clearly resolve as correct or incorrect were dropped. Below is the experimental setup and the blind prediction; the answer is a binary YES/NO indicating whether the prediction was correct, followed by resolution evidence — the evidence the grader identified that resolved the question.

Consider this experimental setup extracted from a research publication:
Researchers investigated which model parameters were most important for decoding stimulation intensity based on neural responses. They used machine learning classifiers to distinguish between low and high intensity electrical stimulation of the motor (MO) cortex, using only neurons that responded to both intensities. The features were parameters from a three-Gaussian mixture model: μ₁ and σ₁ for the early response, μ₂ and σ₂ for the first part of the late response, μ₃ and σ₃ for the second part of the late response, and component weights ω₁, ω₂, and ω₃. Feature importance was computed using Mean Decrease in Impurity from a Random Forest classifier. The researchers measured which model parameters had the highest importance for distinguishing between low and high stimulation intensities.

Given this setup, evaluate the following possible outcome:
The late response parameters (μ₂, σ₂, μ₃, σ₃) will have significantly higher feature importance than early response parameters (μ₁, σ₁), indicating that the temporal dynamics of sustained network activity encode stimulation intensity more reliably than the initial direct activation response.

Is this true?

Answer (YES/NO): YES